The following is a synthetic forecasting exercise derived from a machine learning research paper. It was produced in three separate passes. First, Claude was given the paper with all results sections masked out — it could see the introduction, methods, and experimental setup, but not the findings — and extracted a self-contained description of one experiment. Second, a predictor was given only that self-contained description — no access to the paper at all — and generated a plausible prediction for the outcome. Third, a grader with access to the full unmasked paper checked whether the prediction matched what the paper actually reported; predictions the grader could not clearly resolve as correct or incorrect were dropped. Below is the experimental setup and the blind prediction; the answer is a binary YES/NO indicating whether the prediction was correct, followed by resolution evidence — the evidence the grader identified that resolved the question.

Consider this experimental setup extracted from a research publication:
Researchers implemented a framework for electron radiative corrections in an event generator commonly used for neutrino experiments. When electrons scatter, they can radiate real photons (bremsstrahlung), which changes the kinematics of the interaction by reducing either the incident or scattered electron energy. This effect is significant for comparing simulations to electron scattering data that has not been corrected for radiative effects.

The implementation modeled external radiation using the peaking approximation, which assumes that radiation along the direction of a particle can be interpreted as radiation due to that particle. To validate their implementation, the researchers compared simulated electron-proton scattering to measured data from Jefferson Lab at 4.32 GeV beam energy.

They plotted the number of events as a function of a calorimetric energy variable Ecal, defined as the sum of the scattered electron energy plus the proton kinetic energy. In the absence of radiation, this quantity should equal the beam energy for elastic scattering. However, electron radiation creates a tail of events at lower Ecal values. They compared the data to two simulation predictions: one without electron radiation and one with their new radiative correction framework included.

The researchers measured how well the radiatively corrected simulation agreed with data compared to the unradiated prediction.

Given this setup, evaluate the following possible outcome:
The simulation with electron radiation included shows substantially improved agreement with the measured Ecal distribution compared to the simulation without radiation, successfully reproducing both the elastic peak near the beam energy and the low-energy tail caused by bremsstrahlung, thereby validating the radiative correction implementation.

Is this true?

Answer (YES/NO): YES